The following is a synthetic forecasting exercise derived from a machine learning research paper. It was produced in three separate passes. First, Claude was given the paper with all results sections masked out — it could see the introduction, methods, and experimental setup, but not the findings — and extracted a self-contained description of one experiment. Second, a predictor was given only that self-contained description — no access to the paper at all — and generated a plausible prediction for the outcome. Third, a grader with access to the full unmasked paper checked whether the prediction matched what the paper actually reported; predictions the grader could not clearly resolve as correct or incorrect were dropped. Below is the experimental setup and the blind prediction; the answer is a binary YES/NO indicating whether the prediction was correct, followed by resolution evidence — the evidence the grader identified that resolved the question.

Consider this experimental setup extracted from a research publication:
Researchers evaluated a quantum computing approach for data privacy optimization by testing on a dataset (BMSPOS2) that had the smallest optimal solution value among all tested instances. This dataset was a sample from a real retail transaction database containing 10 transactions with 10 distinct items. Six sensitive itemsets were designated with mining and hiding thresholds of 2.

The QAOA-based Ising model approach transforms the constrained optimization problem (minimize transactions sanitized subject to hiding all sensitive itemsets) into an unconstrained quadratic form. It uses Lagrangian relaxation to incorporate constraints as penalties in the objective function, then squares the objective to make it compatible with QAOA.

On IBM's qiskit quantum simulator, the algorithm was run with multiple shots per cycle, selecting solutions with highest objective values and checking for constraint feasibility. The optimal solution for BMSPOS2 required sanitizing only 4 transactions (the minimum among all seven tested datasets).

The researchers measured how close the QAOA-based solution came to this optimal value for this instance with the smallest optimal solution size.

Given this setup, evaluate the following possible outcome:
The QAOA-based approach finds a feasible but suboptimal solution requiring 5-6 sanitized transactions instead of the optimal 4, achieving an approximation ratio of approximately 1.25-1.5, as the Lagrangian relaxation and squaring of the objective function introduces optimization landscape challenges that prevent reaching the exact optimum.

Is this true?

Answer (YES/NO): YES